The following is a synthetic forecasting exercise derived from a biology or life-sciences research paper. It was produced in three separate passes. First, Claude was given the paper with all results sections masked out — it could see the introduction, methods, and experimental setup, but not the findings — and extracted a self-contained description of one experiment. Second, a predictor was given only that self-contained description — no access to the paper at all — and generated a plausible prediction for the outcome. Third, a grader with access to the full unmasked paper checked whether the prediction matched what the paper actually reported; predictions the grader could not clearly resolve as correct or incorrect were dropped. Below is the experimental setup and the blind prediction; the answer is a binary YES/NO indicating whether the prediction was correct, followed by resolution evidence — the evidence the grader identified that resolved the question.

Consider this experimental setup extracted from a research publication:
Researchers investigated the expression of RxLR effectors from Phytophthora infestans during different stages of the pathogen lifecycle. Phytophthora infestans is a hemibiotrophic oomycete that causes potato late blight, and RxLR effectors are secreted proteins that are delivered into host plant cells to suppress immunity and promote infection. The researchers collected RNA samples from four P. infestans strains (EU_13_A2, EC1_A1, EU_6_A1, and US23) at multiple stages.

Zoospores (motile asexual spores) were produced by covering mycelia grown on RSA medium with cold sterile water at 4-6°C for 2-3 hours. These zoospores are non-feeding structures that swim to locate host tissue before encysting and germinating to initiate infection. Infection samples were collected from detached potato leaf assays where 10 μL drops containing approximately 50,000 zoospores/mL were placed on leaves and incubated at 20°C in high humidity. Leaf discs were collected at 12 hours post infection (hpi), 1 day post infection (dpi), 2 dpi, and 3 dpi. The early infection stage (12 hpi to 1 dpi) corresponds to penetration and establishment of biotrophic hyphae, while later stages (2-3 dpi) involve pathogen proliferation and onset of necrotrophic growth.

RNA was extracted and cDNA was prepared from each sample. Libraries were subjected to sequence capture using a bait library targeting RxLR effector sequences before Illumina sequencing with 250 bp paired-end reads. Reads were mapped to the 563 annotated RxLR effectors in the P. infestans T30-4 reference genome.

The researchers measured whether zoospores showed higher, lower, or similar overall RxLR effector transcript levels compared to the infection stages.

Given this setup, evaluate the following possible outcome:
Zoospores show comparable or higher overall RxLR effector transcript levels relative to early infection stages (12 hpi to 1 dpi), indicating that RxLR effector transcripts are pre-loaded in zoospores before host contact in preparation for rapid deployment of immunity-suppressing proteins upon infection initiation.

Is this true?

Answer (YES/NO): NO